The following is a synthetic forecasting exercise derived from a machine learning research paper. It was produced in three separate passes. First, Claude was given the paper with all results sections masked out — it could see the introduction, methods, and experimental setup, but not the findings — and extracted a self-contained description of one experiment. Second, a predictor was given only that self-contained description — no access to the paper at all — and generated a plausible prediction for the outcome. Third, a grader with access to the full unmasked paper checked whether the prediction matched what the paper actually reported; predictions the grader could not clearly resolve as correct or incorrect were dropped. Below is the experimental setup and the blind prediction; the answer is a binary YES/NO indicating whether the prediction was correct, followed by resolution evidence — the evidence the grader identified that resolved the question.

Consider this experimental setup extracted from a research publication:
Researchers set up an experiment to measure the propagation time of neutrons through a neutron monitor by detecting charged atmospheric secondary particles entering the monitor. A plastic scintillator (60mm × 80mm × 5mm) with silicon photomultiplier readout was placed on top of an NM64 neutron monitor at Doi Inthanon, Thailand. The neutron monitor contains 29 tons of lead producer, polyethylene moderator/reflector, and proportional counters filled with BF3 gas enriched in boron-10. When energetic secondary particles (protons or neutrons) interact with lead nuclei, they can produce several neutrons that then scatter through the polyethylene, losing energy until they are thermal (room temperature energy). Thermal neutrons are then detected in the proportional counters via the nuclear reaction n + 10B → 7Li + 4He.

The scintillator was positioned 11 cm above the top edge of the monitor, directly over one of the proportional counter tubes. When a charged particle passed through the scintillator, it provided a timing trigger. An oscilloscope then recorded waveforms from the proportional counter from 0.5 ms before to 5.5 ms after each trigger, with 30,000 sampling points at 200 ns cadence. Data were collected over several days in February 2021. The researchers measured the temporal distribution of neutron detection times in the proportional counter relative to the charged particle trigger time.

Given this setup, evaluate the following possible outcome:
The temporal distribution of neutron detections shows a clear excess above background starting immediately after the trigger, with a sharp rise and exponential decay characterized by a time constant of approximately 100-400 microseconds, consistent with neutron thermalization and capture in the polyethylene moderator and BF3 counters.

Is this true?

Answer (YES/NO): NO